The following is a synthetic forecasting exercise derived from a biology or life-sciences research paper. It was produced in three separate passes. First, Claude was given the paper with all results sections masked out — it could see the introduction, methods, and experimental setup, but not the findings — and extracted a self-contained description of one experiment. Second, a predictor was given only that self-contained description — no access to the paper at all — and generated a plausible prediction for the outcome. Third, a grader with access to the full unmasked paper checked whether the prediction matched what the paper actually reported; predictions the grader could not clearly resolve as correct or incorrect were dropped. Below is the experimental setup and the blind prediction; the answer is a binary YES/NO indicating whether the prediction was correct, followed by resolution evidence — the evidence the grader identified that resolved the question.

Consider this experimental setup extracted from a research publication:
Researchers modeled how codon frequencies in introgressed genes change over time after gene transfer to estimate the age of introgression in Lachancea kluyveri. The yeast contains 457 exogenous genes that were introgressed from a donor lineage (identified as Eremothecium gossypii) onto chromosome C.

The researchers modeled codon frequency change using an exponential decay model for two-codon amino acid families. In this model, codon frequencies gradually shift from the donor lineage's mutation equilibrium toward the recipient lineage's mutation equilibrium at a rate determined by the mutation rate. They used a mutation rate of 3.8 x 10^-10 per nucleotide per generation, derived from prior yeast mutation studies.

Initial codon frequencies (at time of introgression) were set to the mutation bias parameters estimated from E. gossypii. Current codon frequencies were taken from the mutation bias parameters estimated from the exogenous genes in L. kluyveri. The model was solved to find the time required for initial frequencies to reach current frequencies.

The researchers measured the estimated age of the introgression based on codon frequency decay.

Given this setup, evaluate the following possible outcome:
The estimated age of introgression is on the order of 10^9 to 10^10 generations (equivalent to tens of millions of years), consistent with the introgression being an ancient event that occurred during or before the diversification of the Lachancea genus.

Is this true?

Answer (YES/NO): NO